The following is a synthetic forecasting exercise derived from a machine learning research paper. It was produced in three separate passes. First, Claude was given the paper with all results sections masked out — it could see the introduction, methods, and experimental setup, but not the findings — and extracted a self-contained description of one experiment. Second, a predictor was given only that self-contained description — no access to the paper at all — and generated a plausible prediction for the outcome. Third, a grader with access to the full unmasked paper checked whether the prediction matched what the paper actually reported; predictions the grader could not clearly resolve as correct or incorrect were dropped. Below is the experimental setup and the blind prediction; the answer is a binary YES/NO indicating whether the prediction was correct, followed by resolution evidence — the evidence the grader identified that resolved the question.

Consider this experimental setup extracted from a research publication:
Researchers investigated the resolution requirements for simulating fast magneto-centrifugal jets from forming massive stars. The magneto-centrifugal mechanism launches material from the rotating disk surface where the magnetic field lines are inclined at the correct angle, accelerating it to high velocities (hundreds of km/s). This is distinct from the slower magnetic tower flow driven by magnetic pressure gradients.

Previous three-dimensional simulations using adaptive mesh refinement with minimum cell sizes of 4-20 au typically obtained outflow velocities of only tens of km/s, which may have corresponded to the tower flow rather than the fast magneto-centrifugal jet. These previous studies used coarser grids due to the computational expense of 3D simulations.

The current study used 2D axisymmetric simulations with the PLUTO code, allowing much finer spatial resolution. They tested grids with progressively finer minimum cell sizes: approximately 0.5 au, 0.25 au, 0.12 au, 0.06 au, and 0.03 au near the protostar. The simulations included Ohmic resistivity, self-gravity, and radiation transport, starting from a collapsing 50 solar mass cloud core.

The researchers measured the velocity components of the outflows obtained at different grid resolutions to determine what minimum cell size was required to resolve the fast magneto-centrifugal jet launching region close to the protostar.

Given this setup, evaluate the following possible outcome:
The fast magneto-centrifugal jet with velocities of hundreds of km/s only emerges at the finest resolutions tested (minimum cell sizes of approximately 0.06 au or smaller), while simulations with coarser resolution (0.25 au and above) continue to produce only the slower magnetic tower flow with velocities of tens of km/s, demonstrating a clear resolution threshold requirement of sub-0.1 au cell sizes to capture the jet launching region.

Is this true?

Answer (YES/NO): NO